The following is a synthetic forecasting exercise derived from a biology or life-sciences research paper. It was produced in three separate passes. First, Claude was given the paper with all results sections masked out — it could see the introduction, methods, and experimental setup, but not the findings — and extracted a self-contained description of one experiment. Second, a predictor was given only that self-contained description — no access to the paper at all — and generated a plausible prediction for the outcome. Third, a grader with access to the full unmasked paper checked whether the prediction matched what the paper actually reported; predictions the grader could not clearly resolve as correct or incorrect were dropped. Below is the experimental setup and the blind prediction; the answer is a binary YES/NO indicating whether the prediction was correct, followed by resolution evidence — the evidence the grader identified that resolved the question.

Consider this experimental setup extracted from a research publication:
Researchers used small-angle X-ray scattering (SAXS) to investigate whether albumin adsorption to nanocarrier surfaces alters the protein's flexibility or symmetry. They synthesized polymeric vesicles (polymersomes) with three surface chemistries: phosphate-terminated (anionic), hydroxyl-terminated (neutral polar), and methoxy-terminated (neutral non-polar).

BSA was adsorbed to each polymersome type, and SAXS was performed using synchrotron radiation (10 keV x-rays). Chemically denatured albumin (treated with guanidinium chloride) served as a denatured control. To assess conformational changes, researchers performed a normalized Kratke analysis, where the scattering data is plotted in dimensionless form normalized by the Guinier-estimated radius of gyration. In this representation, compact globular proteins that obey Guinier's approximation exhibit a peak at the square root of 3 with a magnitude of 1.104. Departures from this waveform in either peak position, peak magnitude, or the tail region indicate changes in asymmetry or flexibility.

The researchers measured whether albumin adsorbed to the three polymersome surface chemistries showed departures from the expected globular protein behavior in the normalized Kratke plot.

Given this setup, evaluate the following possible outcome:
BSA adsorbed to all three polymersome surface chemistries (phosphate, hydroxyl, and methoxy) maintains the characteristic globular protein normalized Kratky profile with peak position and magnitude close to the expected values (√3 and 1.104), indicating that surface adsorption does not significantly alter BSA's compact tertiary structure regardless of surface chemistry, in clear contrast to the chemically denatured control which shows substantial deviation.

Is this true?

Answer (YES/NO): YES